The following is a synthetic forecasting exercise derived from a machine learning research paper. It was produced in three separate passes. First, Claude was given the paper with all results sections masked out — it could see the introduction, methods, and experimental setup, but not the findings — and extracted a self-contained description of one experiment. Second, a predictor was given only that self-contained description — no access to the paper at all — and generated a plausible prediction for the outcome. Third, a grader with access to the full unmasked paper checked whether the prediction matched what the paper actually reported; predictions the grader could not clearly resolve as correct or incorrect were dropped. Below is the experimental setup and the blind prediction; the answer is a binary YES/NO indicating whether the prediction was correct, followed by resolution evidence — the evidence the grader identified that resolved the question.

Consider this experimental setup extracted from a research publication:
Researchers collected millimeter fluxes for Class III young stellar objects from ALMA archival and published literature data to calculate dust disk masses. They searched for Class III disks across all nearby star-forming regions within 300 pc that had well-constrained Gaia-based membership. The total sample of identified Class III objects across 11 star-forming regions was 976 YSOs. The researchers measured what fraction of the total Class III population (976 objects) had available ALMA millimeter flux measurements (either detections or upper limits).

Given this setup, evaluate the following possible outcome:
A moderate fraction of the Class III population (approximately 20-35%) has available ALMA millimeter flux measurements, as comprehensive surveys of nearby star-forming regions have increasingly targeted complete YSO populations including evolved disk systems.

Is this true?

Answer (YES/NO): NO